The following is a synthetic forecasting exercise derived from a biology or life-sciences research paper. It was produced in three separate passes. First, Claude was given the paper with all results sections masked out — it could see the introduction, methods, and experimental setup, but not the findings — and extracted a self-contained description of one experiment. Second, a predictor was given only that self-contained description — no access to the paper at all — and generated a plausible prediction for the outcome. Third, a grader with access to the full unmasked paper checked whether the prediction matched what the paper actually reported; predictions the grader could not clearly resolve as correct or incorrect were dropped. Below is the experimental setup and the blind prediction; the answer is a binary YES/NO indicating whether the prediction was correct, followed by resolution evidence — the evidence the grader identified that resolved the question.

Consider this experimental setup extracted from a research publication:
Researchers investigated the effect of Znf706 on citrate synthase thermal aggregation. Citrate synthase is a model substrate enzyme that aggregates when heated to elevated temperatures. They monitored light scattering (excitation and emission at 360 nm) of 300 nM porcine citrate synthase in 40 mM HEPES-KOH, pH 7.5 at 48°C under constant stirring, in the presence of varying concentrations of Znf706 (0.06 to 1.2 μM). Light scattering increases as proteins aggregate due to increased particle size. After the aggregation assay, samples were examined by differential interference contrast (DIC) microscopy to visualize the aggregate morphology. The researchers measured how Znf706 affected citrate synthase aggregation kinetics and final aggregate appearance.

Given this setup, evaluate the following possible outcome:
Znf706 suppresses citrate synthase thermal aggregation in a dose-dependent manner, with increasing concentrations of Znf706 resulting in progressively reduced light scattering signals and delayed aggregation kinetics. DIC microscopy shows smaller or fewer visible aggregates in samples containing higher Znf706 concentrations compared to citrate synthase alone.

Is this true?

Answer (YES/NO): NO